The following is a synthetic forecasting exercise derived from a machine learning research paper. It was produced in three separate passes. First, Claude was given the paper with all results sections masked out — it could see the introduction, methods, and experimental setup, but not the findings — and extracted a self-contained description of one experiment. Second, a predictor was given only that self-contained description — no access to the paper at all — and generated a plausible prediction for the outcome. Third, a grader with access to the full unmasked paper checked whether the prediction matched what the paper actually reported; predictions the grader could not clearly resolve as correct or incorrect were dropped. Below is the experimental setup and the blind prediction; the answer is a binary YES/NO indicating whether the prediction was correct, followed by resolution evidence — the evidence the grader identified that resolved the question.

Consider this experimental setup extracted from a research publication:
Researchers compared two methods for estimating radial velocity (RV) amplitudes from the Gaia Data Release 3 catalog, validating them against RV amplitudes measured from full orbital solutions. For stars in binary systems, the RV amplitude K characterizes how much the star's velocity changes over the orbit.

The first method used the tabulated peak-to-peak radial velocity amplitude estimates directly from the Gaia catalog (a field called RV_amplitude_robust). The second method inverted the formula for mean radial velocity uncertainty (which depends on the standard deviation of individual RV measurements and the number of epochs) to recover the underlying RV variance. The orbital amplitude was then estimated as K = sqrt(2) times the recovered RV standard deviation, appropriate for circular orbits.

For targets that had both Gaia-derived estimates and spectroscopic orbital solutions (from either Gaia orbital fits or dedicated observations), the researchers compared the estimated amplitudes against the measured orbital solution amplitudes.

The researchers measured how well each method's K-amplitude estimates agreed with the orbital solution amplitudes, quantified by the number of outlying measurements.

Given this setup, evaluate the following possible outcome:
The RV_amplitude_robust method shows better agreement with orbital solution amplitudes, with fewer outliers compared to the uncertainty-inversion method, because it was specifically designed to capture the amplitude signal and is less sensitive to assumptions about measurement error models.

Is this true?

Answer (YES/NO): NO